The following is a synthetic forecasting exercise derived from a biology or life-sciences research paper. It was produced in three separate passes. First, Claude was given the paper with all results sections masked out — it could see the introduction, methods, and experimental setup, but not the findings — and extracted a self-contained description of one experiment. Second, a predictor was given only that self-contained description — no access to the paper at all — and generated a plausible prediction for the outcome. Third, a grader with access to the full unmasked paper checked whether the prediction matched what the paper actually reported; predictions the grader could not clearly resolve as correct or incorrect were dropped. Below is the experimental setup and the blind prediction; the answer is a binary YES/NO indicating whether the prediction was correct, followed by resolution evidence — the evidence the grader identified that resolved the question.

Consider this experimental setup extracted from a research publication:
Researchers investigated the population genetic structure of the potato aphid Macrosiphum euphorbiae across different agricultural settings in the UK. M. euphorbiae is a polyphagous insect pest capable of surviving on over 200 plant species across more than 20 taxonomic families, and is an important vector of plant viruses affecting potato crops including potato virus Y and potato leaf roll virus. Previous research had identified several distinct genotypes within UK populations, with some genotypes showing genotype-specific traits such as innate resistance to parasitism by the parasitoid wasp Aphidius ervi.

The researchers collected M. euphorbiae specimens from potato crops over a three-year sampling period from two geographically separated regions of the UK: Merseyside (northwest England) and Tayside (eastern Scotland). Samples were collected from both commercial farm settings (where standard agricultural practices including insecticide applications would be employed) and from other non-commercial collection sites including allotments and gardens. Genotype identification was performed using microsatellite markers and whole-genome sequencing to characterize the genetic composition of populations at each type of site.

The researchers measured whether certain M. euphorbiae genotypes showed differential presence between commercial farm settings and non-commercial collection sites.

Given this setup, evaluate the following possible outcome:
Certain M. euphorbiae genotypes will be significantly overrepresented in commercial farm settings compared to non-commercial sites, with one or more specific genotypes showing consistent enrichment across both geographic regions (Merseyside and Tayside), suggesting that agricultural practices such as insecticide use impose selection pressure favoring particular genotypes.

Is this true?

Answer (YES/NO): NO